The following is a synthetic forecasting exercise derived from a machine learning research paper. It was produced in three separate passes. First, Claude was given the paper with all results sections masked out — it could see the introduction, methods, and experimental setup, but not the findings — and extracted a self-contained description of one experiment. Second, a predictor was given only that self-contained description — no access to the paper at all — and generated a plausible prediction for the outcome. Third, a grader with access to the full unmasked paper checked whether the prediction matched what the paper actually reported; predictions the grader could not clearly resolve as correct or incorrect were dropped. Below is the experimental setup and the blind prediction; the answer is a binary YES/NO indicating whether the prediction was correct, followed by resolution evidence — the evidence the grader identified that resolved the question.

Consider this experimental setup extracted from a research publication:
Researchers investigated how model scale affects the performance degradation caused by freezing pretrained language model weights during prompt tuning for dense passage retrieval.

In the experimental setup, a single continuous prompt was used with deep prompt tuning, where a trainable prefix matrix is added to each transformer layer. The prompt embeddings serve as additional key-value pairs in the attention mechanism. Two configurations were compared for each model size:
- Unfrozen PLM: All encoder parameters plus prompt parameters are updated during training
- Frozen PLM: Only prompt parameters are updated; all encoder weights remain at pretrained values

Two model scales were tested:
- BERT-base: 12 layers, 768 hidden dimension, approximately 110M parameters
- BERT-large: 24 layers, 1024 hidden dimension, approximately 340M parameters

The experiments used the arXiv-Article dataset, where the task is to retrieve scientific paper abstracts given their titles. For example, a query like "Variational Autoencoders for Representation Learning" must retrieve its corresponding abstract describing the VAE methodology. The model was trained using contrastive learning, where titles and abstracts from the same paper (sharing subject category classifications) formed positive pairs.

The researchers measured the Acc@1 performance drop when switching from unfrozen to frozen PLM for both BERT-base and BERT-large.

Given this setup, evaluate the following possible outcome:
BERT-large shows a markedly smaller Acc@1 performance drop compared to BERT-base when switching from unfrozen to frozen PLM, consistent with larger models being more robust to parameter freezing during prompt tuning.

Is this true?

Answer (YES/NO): YES